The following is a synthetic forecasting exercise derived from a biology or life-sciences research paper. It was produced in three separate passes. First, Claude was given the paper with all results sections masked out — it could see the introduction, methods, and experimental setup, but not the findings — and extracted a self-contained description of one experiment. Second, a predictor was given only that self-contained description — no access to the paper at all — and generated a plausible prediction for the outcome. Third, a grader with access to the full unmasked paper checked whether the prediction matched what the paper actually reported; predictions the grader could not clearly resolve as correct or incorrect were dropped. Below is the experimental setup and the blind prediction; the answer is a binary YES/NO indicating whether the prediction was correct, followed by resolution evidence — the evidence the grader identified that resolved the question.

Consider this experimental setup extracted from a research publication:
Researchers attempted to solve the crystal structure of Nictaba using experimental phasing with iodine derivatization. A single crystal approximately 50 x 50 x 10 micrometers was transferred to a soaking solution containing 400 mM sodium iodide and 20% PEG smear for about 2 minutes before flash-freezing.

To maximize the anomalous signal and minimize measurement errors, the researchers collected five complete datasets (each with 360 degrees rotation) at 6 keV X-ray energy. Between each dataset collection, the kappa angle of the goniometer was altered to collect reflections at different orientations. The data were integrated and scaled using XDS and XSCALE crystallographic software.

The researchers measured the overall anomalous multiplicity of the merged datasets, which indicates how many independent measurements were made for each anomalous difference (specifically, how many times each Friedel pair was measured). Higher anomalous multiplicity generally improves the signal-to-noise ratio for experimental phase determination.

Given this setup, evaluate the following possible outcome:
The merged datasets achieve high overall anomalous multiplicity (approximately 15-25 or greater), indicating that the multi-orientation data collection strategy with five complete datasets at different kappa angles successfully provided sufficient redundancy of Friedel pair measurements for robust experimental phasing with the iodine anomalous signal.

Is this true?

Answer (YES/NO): YES